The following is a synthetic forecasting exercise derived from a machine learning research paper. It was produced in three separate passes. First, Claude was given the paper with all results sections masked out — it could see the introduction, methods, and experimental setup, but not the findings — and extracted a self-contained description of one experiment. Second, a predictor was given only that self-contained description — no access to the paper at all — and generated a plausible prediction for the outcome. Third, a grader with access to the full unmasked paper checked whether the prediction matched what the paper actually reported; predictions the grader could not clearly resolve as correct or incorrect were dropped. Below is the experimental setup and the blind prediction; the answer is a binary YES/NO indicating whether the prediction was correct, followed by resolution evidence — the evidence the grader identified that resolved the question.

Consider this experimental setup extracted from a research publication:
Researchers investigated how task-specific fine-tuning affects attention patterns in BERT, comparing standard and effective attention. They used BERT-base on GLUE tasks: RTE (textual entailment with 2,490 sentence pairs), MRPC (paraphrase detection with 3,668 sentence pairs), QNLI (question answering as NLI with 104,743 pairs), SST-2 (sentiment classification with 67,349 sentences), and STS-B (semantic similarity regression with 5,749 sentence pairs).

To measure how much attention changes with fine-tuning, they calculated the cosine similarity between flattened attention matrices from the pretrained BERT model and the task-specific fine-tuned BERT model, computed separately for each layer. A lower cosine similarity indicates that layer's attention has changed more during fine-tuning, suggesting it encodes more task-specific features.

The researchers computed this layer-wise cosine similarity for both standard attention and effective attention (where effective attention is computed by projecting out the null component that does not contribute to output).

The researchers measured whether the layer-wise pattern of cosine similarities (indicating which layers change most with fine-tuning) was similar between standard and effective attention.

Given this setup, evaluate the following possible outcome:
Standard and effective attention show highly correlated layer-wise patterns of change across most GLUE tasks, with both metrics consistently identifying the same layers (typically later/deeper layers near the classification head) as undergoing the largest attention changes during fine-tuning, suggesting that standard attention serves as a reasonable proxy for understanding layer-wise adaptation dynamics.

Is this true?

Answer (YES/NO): YES